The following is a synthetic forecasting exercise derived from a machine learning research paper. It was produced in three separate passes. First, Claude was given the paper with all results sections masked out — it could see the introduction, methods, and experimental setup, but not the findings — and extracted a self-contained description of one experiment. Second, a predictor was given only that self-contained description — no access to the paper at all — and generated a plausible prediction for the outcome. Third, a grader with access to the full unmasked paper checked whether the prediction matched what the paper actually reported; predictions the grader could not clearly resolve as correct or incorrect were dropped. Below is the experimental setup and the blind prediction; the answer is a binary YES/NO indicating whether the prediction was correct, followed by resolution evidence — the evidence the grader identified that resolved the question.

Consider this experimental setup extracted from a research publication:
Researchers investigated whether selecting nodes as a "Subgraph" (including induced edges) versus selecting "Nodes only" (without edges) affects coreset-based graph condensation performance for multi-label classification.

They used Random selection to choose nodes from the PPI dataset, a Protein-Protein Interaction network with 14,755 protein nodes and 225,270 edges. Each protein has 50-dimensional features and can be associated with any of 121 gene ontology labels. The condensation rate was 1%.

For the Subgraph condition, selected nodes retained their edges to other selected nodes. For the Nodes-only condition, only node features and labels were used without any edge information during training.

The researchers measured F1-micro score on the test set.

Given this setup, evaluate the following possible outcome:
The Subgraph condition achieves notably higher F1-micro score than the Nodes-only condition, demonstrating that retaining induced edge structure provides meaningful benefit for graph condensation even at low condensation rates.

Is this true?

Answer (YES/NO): YES